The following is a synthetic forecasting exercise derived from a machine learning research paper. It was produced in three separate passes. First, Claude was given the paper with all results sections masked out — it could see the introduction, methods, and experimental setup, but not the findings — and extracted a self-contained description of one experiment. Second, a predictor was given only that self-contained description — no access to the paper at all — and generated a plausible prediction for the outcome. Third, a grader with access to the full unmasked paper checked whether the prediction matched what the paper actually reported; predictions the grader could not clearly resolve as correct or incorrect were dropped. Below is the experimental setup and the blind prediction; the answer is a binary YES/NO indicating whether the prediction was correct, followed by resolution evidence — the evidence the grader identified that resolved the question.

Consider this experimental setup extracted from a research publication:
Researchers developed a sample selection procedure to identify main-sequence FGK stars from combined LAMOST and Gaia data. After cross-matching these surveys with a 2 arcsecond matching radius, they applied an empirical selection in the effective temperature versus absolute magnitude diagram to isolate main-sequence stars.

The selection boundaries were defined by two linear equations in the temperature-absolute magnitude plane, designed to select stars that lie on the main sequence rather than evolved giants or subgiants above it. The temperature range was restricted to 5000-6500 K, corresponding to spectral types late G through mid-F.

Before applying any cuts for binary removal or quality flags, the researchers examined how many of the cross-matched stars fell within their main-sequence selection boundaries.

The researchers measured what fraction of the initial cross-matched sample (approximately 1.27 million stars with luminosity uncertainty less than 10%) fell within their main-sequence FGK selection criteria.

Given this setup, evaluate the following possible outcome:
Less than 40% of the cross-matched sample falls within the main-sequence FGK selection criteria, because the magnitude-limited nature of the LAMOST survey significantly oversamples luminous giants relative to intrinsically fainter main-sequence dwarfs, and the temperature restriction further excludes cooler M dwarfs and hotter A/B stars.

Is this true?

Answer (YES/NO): NO